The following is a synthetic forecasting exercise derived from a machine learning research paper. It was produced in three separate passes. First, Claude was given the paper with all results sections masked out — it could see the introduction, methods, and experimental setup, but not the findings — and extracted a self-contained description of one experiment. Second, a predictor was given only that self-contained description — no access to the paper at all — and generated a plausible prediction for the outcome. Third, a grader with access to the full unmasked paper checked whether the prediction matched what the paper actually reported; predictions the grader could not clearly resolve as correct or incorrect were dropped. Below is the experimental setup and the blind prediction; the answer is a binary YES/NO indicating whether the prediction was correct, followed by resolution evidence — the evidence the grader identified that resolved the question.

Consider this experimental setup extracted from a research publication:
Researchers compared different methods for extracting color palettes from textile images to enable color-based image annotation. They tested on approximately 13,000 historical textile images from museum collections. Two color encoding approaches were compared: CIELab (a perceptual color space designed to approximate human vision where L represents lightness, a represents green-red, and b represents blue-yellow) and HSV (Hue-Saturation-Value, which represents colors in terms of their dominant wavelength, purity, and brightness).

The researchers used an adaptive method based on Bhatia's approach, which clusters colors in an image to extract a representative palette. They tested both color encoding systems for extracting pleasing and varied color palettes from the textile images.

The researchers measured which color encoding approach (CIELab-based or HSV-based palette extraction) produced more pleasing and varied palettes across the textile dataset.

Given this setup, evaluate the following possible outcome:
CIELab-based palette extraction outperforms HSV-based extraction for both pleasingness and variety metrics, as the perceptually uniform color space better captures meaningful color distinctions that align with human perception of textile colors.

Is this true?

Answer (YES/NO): YES